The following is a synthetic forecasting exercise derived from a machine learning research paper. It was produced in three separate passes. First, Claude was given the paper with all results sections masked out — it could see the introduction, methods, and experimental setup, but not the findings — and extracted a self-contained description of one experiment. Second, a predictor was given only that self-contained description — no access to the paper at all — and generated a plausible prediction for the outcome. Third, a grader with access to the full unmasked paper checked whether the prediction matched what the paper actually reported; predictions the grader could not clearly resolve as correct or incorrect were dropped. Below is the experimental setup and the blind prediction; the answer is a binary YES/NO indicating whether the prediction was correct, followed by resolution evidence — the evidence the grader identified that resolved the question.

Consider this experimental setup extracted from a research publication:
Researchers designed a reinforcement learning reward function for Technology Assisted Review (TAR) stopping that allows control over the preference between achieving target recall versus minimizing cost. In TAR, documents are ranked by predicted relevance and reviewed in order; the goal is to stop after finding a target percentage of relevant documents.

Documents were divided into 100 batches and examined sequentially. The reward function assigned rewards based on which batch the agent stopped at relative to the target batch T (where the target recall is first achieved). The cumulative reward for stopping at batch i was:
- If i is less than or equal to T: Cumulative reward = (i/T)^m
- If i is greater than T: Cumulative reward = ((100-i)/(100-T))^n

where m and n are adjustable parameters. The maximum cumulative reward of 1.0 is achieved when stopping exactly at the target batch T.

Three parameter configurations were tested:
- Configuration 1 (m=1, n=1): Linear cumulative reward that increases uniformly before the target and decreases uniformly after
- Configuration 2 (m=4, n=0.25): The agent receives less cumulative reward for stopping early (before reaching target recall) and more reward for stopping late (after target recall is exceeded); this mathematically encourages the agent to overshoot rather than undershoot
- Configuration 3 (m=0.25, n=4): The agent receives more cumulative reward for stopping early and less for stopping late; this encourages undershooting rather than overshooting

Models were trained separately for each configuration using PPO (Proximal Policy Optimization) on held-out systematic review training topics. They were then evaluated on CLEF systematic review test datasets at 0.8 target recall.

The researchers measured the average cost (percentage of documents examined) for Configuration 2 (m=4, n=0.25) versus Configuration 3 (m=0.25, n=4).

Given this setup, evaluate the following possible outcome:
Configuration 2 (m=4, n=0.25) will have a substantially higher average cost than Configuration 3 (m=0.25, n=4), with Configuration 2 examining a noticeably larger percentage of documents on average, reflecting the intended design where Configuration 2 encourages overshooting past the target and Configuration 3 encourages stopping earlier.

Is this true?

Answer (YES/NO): YES